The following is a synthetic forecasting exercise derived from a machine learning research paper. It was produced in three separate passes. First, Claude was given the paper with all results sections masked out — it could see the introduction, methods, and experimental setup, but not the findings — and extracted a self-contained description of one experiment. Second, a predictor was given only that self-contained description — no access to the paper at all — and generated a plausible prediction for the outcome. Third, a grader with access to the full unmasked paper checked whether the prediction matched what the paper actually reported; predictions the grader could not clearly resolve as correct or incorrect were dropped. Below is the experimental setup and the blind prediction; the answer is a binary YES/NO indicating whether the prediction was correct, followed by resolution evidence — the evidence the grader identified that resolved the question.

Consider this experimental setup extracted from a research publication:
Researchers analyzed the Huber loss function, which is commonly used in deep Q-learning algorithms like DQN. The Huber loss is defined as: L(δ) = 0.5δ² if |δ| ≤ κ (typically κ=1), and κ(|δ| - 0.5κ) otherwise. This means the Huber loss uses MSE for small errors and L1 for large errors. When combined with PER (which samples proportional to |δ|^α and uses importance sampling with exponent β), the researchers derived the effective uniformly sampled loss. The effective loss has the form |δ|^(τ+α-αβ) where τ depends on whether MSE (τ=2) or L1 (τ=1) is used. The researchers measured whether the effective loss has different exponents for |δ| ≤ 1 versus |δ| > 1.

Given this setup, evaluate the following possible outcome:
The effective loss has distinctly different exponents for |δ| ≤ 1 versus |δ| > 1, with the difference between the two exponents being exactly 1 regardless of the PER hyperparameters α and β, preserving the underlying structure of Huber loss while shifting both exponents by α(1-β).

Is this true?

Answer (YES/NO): YES